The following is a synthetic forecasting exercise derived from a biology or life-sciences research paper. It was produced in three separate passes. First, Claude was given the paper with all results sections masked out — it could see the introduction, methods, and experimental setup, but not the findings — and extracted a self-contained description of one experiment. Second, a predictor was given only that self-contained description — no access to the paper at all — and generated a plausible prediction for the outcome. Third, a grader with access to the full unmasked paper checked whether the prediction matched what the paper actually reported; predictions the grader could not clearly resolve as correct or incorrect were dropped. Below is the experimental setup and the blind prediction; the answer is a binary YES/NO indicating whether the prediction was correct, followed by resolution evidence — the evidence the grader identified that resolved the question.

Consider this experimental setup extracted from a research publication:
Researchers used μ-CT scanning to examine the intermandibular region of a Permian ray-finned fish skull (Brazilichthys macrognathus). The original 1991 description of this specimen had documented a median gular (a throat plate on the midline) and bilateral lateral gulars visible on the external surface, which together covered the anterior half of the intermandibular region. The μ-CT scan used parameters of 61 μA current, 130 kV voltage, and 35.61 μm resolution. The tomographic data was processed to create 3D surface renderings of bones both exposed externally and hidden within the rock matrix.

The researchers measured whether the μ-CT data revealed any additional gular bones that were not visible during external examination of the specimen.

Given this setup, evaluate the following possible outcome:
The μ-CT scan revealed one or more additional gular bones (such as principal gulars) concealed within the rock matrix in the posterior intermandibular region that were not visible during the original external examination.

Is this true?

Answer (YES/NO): YES